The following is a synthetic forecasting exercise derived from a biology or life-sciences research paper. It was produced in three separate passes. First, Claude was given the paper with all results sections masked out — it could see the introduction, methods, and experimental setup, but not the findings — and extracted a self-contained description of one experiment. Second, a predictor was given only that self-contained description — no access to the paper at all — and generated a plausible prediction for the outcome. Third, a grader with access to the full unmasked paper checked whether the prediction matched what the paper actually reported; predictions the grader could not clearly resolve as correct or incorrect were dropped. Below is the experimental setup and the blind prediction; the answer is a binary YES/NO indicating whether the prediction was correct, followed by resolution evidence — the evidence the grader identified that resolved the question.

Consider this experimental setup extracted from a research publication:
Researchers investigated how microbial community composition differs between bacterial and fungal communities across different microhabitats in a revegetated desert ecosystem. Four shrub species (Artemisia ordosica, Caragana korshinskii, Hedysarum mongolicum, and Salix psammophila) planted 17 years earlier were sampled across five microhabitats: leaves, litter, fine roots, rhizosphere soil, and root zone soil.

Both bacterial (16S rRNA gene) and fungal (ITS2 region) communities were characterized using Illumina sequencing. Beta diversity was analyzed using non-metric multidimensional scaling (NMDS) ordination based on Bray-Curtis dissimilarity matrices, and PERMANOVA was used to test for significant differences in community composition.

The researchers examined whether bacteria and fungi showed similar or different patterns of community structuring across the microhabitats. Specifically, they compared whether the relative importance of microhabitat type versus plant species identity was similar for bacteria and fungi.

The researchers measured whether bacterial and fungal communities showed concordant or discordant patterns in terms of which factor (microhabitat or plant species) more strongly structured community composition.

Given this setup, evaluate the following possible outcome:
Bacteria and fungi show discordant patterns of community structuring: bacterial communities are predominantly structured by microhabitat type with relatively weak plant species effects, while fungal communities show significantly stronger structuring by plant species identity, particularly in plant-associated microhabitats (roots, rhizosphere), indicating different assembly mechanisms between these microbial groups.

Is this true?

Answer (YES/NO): NO